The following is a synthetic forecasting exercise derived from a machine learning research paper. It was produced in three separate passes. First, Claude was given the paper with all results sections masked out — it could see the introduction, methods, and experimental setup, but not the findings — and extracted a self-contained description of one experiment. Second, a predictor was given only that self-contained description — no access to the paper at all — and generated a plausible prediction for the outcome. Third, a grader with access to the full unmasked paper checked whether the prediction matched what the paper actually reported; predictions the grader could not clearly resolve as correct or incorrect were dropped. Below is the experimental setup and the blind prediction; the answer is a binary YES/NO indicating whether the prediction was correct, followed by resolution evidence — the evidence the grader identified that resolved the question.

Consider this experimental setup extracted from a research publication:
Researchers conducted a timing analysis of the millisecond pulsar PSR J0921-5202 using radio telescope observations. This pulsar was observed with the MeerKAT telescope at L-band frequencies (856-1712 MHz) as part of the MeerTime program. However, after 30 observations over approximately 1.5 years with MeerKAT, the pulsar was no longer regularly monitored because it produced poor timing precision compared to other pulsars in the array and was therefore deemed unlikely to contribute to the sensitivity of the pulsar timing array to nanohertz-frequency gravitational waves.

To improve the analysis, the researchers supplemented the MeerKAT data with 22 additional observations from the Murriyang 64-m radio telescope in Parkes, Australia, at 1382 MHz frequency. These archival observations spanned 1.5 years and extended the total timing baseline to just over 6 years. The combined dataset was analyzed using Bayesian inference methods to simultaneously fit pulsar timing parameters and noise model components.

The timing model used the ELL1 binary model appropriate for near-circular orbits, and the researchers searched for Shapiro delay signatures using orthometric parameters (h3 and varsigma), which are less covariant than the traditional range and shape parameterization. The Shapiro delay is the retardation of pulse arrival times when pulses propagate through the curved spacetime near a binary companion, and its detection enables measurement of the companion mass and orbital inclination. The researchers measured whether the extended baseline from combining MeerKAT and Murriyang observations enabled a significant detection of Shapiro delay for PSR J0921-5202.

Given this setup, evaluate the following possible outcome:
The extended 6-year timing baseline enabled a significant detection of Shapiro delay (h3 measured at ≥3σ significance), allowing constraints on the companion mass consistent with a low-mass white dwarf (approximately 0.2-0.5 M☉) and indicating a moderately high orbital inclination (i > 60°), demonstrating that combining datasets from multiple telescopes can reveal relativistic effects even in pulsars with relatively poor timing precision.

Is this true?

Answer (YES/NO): NO